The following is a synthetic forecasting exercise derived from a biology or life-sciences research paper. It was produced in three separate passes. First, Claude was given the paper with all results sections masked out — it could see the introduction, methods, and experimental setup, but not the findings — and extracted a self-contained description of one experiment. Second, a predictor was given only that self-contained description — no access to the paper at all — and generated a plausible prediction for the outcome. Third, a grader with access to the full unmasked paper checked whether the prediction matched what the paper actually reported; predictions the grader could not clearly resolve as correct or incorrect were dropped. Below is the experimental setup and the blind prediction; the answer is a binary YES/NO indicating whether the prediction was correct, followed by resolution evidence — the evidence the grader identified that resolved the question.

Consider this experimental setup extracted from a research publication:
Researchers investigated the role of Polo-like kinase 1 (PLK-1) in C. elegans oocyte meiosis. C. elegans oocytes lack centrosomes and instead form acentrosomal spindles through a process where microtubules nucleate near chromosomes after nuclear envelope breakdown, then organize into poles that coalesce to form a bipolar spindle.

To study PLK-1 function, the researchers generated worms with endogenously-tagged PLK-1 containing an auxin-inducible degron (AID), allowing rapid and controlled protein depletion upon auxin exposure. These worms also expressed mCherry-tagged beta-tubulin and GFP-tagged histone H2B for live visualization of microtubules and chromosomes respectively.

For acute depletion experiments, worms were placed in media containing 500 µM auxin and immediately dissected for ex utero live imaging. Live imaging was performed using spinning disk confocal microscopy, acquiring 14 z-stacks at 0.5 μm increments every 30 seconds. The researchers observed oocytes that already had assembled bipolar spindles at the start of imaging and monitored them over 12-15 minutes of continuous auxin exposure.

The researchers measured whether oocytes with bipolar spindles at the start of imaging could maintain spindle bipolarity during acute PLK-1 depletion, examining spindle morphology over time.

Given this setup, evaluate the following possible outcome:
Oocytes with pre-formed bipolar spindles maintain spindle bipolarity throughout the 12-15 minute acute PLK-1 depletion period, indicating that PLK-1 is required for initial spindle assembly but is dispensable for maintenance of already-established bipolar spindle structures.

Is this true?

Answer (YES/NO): NO